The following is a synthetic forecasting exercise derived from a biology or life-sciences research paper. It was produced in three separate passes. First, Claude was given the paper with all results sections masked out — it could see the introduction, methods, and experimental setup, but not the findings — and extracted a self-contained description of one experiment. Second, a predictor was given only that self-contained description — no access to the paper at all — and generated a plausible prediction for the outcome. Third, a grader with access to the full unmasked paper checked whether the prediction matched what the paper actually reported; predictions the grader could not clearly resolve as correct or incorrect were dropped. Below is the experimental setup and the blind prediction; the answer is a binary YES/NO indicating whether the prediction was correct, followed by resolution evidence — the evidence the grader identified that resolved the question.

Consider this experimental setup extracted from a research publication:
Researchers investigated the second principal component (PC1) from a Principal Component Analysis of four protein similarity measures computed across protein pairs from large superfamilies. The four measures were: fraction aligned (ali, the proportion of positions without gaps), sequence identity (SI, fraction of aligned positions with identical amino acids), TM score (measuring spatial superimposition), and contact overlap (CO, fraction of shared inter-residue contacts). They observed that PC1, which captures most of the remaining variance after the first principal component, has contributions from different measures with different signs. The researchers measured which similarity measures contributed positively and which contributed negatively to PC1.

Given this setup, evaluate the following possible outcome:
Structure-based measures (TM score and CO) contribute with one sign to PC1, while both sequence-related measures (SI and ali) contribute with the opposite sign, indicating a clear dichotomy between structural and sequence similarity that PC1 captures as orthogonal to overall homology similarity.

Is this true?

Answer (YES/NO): NO